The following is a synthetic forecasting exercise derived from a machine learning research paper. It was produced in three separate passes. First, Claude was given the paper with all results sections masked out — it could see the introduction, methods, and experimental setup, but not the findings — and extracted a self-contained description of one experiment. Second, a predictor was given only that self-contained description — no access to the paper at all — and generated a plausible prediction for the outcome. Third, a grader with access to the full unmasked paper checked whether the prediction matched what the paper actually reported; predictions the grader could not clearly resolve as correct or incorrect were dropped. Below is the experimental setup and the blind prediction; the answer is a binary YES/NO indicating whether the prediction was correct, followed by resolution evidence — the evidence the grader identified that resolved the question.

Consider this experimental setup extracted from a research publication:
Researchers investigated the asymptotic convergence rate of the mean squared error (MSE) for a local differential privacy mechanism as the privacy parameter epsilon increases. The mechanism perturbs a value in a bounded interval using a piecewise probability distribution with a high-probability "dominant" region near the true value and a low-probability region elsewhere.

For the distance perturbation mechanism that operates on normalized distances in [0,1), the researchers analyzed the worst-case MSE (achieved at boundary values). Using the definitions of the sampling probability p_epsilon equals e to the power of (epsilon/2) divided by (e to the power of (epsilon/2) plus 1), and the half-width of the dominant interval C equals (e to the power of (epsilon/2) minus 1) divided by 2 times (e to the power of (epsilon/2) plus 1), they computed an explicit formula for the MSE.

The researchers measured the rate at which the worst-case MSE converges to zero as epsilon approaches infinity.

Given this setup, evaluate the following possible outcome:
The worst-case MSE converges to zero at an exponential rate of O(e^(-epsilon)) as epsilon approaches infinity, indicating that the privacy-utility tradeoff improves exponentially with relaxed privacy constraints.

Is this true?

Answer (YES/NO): NO